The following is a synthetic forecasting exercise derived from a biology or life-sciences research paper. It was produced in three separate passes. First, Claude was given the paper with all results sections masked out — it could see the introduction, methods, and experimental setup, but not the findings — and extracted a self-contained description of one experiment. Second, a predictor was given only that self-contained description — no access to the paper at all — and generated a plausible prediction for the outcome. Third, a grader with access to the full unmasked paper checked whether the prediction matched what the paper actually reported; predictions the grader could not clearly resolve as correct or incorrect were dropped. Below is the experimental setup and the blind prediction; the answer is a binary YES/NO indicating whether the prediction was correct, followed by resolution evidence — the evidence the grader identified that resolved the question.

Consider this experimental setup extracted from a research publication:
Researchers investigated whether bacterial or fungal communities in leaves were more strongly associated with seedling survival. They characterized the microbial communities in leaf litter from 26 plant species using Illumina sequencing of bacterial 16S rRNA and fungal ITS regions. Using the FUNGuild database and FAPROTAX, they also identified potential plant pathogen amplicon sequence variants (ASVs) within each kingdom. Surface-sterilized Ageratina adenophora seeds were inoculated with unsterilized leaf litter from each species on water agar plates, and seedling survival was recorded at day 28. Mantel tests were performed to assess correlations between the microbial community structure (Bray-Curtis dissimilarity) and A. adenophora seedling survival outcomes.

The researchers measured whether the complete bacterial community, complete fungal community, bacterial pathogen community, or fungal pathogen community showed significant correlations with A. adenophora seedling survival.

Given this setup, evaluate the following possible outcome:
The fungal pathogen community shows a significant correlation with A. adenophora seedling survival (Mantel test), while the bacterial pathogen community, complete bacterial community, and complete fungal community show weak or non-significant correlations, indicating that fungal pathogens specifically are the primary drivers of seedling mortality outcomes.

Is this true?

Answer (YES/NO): NO